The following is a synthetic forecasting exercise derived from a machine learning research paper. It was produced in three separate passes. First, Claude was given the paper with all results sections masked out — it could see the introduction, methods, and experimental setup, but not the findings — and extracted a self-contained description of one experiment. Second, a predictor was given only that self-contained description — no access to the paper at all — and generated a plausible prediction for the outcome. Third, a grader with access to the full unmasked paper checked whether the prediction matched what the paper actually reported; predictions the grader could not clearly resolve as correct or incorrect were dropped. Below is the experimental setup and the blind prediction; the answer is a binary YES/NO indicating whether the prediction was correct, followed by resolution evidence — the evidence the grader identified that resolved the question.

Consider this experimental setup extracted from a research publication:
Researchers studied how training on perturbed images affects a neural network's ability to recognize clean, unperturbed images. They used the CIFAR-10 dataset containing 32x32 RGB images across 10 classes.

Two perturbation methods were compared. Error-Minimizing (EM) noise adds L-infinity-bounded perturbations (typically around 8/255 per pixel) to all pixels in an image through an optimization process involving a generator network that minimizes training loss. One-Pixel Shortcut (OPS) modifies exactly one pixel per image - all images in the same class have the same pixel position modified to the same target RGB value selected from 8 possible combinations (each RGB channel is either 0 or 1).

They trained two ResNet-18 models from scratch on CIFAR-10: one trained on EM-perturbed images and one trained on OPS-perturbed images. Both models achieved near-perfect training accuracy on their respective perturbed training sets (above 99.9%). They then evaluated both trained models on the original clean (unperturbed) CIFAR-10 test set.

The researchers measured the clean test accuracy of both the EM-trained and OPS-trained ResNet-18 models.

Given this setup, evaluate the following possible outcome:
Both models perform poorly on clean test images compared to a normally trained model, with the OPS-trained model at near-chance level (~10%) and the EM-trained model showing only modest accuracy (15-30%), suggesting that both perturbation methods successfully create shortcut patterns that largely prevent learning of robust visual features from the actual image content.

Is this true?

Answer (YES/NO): NO